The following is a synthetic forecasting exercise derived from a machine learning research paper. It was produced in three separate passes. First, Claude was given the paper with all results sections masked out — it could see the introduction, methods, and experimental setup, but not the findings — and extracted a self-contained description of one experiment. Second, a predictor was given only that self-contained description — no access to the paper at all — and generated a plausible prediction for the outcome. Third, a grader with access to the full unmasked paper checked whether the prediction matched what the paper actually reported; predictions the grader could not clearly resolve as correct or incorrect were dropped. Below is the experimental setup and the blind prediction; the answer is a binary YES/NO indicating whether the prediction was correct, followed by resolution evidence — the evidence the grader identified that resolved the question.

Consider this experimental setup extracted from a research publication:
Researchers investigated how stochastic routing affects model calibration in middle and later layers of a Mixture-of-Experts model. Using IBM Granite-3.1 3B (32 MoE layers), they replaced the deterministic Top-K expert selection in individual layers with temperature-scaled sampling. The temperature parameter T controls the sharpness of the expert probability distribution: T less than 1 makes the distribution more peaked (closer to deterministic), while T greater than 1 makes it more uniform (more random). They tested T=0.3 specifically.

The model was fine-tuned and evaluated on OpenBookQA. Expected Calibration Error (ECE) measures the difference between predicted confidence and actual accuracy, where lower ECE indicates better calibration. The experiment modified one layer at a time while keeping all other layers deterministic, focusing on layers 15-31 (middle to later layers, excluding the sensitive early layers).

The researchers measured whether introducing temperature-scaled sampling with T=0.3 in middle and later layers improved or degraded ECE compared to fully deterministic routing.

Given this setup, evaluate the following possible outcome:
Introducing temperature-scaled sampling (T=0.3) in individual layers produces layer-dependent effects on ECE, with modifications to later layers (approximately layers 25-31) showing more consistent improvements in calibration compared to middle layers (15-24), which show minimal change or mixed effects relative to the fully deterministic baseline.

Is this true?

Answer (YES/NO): NO